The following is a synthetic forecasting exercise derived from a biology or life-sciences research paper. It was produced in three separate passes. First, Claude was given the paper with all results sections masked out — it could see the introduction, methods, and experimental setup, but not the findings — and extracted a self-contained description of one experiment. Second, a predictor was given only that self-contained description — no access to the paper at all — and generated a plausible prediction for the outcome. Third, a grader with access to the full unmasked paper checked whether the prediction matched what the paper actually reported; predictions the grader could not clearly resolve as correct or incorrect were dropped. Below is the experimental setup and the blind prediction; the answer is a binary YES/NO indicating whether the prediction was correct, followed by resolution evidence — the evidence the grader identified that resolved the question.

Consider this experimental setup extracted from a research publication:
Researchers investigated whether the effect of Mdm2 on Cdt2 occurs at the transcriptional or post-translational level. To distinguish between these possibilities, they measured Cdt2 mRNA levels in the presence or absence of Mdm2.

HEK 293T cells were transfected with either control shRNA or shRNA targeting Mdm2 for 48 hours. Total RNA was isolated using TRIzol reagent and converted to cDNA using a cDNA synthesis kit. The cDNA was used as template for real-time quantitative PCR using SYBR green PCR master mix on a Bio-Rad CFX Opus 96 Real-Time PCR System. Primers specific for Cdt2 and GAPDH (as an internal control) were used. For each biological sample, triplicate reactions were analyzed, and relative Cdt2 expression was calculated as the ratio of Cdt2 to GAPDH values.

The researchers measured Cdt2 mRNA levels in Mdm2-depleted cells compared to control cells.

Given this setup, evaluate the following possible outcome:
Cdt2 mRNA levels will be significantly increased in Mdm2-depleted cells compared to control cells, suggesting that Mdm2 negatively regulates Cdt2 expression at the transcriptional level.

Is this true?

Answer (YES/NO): NO